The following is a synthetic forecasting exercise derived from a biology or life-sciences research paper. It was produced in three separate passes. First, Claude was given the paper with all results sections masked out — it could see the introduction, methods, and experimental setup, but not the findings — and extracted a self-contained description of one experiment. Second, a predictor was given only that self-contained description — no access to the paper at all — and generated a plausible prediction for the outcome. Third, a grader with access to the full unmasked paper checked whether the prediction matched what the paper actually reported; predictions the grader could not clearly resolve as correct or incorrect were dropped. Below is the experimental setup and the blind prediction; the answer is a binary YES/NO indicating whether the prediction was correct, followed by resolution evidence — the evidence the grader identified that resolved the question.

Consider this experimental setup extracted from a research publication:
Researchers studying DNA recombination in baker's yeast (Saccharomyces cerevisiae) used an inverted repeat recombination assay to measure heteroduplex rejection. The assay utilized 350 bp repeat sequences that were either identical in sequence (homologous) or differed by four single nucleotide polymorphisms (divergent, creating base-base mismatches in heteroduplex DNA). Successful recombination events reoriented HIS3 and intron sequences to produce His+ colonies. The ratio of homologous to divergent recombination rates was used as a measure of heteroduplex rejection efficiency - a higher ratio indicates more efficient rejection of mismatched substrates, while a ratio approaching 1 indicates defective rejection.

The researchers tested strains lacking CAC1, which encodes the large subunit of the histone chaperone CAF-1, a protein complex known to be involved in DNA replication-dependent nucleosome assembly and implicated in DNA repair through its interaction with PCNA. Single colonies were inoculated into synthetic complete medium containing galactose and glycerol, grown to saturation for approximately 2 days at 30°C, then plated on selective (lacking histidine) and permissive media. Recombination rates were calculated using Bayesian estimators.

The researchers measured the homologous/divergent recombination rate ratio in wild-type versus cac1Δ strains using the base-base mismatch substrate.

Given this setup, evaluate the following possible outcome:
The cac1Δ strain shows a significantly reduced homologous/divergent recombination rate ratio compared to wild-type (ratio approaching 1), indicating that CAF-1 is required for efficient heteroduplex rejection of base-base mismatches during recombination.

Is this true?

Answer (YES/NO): NO